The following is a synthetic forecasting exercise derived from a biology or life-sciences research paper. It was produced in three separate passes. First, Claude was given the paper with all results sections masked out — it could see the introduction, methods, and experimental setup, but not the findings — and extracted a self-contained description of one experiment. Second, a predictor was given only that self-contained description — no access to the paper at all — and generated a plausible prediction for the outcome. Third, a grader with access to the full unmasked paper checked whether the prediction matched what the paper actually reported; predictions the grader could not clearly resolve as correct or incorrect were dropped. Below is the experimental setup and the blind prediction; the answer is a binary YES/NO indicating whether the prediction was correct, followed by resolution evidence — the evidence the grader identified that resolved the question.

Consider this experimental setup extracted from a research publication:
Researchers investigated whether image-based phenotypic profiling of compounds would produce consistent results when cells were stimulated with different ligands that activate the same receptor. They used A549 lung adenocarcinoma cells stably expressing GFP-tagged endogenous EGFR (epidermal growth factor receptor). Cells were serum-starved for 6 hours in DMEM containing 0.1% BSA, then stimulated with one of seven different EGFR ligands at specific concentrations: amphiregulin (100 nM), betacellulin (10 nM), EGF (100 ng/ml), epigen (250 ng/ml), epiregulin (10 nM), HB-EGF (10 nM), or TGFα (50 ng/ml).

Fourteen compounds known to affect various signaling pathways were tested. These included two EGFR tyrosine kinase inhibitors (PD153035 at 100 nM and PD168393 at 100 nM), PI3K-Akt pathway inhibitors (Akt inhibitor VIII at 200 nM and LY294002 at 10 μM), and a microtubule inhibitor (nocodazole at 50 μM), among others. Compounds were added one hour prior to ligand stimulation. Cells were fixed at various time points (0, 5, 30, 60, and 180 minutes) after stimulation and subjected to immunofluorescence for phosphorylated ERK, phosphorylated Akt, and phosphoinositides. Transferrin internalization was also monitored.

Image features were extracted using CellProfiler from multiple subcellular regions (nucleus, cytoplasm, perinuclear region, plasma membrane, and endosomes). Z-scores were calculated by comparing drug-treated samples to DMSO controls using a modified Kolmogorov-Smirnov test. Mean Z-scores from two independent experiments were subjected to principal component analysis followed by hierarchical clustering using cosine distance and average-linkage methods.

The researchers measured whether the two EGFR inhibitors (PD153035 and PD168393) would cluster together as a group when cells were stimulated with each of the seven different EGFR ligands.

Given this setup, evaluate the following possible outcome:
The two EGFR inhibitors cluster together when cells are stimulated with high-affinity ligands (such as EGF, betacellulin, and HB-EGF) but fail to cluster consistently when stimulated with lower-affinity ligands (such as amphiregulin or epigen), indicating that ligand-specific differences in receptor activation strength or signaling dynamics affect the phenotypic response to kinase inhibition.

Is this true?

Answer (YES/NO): NO